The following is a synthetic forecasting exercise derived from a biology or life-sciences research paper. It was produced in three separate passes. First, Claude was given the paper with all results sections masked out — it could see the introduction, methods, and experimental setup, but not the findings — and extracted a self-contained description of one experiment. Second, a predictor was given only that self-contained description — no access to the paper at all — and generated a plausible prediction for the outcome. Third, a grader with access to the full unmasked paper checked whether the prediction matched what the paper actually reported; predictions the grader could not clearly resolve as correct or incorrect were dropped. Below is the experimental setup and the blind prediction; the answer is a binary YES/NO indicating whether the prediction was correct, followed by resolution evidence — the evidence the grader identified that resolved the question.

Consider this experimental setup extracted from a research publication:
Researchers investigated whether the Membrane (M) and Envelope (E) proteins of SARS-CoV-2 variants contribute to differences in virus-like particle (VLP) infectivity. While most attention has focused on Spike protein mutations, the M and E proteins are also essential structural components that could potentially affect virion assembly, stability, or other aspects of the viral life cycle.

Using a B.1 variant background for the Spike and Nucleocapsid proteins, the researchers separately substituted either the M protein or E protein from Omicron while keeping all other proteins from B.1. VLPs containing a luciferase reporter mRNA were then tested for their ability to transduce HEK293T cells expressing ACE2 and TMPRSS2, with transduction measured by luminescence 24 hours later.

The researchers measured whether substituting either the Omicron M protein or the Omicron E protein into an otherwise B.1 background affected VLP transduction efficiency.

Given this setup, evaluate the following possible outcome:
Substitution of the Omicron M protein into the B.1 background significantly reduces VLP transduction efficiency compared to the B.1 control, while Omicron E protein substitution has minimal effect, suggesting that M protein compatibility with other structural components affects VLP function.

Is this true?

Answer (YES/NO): NO